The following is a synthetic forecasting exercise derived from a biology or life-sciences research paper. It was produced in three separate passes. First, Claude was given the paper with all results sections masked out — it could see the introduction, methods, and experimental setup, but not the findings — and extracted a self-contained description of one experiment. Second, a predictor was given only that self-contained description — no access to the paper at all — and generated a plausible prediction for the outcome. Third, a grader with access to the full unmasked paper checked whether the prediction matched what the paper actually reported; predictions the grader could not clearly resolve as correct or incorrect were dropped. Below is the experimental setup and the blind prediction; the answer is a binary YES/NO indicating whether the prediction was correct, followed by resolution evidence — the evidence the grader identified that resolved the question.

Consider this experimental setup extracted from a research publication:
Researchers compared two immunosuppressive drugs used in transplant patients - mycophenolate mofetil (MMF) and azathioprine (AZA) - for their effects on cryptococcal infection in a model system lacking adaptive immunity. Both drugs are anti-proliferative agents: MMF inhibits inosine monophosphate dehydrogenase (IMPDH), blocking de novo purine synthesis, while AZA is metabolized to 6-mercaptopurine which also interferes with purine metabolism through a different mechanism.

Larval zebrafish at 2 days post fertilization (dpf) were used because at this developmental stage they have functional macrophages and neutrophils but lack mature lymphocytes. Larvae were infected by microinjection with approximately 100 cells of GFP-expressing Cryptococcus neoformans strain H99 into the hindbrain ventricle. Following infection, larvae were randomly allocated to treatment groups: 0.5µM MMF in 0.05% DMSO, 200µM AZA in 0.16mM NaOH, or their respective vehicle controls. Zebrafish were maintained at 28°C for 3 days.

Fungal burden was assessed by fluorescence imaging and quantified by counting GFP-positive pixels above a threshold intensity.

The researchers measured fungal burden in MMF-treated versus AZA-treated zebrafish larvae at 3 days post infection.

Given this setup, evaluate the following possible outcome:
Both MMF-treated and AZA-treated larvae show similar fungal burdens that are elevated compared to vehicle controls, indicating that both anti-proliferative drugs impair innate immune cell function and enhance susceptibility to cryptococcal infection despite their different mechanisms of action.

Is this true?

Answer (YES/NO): NO